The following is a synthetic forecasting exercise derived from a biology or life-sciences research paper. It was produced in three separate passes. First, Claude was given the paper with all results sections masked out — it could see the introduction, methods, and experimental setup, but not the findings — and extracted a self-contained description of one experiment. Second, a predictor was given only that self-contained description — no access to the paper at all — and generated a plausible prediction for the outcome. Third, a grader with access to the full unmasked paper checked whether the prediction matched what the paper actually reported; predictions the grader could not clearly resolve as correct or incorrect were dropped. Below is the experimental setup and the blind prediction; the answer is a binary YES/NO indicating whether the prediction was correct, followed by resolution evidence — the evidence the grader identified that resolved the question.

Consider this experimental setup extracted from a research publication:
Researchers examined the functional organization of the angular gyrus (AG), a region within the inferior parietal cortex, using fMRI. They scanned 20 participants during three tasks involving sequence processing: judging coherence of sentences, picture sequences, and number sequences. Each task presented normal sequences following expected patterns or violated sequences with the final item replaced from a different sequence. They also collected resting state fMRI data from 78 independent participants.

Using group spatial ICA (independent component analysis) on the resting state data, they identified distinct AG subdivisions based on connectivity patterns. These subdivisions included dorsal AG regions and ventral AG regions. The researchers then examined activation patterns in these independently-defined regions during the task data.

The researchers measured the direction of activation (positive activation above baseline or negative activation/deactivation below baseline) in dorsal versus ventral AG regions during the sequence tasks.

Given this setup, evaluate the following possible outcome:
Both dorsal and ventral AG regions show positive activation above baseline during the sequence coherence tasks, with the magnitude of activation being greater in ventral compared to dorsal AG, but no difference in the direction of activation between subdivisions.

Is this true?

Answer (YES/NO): NO